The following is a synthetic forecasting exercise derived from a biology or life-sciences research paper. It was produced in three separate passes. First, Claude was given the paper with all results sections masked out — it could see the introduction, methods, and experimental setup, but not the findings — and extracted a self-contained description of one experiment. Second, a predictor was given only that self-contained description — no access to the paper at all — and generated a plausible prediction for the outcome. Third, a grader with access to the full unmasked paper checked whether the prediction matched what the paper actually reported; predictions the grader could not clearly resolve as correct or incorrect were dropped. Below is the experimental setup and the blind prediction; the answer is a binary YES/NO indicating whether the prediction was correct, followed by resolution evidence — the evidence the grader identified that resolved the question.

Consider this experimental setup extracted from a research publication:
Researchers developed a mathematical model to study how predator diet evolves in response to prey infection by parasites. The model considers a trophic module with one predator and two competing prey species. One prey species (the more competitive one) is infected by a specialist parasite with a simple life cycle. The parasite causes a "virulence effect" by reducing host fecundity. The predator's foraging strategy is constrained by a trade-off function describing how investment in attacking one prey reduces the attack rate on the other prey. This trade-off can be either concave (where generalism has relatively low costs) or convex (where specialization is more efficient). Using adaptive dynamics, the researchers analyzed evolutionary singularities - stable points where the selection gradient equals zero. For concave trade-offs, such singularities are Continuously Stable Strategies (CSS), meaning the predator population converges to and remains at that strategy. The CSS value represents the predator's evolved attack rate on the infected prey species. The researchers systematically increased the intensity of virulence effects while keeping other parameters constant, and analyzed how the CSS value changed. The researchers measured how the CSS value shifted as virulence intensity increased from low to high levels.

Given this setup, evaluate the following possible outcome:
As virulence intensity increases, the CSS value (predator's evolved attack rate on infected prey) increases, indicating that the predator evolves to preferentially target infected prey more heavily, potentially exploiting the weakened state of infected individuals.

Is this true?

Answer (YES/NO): NO